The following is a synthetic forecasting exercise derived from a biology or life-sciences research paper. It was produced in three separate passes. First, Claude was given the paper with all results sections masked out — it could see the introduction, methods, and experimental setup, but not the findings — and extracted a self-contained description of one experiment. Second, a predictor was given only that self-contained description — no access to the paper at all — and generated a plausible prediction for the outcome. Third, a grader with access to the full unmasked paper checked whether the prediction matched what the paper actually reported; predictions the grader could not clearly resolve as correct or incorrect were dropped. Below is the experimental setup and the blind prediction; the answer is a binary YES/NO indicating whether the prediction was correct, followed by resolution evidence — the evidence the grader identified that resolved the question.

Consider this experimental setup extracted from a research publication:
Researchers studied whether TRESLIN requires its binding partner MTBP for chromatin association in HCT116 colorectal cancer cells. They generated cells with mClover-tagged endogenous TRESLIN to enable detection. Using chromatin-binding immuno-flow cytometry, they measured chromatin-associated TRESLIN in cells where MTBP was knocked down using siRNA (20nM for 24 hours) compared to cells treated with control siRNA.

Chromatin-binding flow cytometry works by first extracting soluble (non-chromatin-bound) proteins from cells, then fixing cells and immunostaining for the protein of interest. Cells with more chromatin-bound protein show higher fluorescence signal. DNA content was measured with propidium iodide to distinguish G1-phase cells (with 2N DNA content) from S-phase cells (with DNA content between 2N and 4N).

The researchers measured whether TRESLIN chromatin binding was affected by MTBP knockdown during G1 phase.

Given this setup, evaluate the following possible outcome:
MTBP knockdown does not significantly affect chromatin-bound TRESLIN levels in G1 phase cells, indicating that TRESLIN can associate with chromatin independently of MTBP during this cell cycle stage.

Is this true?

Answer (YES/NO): NO